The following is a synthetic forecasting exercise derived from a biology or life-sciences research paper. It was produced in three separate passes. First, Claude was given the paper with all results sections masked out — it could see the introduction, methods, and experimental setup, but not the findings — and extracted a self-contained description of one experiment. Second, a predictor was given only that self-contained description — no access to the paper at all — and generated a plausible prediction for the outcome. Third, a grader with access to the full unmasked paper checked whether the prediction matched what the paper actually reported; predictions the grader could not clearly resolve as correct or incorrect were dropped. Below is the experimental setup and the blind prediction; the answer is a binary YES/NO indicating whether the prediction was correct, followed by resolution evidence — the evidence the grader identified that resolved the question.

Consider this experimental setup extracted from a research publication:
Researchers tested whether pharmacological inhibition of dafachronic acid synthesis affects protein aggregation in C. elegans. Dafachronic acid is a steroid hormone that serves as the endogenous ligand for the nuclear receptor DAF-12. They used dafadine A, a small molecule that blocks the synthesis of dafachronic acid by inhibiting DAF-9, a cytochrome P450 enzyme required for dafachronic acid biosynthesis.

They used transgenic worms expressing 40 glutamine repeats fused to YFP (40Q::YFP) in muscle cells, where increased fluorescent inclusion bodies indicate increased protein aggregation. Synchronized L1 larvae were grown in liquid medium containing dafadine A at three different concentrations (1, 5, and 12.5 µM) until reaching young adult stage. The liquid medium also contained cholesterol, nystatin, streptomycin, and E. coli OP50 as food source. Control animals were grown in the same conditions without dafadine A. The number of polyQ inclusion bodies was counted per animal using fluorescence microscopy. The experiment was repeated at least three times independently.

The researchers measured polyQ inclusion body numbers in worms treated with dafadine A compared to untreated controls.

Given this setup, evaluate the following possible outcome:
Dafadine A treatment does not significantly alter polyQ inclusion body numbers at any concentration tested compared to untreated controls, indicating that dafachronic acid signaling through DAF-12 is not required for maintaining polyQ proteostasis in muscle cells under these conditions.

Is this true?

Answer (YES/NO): NO